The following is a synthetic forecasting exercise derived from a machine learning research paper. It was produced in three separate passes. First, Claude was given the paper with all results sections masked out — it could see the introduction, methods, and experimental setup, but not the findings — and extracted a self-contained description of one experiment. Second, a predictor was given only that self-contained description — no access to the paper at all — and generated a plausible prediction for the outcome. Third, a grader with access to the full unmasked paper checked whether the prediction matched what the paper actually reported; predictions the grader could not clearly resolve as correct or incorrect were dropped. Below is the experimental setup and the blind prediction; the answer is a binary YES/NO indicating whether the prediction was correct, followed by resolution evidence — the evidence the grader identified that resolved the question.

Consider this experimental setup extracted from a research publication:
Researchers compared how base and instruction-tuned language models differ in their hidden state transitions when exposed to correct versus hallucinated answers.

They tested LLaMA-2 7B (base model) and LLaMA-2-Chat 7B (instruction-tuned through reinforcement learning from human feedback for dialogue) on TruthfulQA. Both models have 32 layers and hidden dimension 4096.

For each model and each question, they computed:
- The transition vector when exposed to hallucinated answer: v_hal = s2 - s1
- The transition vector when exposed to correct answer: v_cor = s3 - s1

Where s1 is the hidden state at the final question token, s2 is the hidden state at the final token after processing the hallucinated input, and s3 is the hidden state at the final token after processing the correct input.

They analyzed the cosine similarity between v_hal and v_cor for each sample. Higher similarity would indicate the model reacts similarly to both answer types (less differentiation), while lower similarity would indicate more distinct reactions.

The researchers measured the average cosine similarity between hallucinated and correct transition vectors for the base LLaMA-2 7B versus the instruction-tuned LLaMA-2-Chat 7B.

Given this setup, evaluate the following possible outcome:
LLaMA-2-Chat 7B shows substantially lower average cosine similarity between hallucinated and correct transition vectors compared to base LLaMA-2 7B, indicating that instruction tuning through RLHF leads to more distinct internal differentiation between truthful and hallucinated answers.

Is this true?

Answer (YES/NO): NO